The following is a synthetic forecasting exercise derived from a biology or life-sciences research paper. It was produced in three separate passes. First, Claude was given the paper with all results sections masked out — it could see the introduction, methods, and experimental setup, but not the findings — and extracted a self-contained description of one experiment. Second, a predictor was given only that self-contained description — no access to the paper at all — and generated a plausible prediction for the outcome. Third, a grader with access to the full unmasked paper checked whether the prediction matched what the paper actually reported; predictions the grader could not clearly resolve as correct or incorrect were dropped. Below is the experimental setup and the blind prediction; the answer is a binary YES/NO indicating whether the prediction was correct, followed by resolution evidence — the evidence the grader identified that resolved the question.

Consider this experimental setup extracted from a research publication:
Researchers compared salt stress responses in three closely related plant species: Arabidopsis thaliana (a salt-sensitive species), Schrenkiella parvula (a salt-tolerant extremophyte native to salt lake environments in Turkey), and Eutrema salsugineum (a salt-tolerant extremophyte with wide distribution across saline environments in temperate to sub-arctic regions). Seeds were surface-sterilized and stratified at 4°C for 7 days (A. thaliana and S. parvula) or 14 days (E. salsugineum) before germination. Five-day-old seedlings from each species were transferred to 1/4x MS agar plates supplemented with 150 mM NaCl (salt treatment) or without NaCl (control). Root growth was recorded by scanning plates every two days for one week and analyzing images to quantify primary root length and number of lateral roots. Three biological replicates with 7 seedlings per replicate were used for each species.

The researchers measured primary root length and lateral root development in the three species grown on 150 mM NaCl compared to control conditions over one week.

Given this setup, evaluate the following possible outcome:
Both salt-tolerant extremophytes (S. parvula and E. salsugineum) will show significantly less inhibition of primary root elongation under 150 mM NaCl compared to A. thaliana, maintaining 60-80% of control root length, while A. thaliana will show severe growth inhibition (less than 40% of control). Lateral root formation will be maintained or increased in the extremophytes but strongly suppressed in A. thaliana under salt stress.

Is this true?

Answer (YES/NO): NO